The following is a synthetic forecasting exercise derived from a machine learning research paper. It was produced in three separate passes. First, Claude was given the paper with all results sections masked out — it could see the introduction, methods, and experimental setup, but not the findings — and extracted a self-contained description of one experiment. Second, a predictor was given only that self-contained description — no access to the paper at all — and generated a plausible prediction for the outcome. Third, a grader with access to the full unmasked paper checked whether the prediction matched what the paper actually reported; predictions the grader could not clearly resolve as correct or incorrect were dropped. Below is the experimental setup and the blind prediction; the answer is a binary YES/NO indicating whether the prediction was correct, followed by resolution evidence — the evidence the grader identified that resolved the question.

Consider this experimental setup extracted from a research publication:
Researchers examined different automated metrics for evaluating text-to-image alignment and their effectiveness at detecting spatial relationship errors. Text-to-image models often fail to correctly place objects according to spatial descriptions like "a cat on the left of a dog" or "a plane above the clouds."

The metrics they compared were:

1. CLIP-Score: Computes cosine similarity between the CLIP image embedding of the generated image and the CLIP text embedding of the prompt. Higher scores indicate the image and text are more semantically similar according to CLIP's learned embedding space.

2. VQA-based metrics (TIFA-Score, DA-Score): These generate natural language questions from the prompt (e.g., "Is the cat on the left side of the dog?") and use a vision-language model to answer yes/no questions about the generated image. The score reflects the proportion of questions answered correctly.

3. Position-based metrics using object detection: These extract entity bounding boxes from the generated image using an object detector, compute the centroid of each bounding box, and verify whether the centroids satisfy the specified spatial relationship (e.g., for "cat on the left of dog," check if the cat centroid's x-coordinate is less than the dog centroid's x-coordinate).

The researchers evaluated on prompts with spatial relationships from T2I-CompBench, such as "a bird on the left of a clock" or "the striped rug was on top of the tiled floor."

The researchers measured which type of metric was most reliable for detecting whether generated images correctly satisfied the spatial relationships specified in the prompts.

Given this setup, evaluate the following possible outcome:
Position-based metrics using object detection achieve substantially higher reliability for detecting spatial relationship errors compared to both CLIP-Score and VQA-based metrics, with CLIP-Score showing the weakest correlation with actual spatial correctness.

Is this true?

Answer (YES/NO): YES